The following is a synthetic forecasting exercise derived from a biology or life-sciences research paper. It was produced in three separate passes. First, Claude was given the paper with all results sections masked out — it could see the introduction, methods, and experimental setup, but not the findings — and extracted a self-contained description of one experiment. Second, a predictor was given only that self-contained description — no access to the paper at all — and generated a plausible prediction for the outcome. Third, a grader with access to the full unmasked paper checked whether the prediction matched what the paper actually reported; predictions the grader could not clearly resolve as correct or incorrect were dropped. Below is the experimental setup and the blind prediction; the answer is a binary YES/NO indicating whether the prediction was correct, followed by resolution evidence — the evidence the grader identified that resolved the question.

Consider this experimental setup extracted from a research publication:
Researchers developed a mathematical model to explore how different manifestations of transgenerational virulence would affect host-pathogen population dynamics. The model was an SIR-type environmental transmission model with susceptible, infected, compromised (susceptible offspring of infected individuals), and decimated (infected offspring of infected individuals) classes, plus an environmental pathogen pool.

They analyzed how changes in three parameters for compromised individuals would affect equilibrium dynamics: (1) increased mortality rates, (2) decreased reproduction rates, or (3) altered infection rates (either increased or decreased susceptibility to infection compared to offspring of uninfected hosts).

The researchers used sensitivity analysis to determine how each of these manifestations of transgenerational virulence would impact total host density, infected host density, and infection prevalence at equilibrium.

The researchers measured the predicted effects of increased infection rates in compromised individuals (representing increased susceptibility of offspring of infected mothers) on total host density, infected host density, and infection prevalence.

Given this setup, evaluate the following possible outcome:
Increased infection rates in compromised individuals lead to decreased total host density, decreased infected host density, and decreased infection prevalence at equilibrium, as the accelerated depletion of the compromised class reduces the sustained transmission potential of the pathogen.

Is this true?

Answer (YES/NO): NO